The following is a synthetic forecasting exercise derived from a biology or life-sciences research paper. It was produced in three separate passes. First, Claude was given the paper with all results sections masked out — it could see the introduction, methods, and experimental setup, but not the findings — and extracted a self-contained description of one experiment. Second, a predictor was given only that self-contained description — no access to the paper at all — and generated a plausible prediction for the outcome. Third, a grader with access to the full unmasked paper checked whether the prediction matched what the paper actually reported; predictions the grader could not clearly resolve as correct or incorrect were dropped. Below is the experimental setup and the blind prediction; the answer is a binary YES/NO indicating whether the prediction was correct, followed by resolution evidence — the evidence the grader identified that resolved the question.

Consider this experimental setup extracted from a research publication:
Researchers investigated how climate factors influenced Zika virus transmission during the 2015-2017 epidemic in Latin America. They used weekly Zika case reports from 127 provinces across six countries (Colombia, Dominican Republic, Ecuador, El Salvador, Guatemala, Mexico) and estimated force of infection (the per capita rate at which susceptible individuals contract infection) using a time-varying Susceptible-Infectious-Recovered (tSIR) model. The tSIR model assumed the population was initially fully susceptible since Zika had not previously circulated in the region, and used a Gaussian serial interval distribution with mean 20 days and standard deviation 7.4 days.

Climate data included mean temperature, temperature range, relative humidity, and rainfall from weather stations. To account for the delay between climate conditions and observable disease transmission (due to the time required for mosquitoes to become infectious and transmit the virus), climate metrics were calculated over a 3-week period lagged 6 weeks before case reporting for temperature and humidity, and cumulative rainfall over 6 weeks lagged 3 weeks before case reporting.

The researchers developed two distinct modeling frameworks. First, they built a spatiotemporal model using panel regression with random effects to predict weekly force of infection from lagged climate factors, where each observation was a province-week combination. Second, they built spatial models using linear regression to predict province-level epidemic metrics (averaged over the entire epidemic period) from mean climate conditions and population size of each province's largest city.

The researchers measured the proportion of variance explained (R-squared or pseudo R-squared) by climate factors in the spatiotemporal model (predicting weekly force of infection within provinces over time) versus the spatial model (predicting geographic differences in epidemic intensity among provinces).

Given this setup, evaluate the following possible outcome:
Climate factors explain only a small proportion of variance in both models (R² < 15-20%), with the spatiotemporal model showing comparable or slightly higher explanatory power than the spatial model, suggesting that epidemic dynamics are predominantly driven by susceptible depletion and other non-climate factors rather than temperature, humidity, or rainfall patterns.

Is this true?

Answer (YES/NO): NO